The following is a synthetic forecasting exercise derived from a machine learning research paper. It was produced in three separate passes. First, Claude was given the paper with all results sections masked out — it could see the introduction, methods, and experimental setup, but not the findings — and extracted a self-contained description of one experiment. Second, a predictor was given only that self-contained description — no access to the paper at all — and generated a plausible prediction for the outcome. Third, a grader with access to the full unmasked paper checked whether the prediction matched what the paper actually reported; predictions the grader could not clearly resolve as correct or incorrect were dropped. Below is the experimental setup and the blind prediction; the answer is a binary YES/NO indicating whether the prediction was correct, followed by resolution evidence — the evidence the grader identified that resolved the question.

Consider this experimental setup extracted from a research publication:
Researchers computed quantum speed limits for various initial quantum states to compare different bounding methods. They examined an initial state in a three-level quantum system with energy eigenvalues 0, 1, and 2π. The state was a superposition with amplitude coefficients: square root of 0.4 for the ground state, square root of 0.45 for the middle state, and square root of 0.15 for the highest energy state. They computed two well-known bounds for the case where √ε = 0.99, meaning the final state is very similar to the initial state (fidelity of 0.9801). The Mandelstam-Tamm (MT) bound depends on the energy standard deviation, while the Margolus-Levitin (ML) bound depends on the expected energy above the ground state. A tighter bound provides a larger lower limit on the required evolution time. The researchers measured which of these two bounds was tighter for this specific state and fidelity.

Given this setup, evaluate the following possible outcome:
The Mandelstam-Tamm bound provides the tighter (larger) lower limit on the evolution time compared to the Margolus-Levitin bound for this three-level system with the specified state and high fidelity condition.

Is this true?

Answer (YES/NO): YES